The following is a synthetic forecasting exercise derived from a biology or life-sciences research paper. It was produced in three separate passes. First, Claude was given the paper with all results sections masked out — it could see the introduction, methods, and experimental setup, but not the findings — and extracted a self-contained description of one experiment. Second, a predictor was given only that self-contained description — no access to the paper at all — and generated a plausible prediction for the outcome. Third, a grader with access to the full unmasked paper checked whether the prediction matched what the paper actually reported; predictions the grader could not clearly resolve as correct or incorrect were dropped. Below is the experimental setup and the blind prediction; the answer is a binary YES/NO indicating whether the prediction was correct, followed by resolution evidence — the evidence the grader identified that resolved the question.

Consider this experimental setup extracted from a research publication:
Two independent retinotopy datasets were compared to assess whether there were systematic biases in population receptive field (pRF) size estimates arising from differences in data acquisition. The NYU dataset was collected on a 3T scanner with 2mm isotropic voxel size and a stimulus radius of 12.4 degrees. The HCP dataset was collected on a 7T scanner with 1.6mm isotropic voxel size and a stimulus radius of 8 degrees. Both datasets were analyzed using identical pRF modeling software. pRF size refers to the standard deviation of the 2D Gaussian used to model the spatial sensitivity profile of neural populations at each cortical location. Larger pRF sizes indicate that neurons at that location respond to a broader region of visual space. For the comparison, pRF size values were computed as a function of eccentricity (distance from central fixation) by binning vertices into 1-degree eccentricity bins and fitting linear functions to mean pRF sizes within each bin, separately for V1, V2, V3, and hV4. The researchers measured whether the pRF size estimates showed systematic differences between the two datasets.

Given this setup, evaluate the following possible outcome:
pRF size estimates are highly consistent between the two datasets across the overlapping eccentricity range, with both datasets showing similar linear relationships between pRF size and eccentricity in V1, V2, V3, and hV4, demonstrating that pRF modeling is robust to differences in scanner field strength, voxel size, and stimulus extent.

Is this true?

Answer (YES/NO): NO